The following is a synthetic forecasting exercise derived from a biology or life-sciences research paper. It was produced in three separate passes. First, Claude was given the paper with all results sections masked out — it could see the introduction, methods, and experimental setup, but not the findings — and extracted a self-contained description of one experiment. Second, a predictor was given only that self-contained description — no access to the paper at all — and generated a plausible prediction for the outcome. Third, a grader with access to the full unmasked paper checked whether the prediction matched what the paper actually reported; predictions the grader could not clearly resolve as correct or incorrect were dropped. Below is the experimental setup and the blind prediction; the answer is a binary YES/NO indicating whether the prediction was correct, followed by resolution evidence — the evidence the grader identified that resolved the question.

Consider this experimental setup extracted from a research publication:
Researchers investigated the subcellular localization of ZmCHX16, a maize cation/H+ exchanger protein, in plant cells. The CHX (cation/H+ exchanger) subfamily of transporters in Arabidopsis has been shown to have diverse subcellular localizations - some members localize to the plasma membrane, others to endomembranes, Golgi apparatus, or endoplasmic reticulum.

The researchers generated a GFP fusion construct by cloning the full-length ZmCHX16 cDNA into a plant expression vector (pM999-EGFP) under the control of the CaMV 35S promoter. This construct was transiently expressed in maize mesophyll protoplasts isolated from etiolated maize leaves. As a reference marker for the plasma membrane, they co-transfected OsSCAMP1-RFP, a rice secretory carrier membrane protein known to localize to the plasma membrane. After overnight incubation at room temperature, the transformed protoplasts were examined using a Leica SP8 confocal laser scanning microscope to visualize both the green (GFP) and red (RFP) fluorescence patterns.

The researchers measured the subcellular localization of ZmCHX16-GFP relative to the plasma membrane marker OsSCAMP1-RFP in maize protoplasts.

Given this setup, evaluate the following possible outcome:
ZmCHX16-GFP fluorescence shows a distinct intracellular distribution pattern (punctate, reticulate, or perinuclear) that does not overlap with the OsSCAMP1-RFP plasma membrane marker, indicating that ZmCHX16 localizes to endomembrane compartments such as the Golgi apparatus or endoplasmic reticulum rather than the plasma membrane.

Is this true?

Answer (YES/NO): NO